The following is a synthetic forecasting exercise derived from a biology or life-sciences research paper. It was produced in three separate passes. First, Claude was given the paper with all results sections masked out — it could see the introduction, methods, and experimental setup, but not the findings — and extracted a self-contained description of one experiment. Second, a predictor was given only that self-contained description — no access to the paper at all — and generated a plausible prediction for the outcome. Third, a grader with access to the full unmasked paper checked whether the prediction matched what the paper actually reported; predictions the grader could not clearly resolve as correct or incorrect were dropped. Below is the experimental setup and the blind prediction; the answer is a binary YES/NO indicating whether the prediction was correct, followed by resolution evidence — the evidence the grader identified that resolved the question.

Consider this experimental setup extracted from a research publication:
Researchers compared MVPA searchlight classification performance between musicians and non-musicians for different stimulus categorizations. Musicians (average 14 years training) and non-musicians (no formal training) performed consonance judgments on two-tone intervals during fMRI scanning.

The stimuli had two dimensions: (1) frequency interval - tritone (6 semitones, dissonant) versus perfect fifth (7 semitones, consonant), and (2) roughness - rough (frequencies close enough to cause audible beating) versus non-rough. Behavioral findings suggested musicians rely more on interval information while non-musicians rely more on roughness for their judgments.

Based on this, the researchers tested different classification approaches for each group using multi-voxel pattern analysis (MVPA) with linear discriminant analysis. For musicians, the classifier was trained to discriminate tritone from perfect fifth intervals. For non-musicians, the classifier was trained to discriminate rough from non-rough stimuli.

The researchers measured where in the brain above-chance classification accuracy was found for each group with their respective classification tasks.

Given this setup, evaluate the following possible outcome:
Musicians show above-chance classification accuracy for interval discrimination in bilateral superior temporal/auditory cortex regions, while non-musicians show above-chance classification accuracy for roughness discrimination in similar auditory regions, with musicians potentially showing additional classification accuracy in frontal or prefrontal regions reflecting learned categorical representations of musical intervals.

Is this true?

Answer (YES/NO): NO